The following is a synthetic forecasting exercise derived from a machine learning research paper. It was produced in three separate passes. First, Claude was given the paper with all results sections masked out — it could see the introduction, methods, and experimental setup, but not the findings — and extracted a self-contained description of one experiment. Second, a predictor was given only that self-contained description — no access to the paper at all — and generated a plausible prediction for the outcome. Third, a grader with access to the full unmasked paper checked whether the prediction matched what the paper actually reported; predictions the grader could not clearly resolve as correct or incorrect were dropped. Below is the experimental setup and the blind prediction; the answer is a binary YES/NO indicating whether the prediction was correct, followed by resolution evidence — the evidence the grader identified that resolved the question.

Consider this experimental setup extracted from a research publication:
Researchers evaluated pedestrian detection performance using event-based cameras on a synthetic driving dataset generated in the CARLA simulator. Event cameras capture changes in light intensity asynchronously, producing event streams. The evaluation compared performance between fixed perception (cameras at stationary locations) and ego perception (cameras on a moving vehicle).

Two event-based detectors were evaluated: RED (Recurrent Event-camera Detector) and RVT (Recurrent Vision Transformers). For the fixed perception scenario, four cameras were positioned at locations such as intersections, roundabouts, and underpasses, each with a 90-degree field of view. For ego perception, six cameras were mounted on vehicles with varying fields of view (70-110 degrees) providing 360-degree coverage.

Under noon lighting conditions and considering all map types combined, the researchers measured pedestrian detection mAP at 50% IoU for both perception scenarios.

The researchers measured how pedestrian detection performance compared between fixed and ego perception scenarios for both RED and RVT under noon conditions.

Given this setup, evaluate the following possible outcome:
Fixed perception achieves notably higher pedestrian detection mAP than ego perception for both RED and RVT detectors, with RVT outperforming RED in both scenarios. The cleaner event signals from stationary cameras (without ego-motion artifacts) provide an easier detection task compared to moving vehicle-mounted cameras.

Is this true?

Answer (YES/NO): YES